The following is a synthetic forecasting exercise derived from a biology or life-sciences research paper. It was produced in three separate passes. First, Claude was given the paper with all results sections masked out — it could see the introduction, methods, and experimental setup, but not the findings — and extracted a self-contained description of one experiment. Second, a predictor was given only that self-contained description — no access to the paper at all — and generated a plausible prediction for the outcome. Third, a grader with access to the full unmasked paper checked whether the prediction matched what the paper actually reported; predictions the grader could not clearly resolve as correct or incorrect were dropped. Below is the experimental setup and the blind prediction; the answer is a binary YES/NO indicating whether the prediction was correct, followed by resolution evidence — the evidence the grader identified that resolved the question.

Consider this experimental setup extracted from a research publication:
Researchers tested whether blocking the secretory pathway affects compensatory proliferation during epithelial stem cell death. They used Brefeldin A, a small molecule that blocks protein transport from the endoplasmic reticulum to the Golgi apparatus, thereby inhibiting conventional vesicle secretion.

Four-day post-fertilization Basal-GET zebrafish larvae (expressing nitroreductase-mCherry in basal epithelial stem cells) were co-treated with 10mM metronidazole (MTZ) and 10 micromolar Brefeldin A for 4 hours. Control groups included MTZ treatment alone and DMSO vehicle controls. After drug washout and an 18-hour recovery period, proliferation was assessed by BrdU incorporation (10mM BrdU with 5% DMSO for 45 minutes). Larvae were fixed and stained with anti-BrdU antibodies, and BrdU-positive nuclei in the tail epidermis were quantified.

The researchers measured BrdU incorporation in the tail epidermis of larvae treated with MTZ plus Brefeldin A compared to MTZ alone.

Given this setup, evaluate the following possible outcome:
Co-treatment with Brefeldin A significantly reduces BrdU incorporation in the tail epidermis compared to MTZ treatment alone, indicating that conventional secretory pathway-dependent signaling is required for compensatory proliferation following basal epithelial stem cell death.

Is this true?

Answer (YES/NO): NO